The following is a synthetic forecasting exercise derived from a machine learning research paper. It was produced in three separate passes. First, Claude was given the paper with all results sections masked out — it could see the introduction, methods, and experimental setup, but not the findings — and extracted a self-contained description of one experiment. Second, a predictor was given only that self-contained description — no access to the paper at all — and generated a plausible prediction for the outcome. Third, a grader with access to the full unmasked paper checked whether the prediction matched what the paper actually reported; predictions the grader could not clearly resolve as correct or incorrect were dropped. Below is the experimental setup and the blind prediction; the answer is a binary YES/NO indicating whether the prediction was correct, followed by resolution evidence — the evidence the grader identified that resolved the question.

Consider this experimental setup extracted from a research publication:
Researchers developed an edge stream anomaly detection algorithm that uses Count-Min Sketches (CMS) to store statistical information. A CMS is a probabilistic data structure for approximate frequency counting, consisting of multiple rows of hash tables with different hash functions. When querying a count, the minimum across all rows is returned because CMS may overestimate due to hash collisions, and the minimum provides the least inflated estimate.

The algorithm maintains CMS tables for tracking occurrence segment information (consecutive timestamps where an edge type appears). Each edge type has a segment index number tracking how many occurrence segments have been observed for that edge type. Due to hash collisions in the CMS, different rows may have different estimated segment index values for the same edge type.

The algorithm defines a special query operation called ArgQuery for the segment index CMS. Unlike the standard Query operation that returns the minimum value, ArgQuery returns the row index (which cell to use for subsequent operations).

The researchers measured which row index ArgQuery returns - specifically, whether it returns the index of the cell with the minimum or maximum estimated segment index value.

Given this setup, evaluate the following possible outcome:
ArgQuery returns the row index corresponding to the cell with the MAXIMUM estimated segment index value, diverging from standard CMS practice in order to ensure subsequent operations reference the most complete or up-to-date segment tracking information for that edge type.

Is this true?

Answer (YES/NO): NO